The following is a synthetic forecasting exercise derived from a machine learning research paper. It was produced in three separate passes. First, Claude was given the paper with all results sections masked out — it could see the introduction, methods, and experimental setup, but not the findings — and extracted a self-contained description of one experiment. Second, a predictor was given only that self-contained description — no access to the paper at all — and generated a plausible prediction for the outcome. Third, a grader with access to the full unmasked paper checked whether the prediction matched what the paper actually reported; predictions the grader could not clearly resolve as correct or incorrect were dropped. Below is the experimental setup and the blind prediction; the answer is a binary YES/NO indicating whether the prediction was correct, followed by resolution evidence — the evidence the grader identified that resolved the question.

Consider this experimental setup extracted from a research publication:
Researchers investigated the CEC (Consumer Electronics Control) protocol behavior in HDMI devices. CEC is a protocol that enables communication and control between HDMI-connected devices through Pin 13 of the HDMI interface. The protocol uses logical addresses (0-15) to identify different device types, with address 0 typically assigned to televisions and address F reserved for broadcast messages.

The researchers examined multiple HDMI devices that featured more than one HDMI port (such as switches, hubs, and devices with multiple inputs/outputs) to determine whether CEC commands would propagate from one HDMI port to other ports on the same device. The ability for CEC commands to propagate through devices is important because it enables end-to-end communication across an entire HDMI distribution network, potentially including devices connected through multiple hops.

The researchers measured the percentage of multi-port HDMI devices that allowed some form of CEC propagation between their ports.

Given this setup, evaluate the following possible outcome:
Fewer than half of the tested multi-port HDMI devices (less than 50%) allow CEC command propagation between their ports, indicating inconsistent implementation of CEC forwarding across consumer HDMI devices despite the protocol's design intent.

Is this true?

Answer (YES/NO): NO